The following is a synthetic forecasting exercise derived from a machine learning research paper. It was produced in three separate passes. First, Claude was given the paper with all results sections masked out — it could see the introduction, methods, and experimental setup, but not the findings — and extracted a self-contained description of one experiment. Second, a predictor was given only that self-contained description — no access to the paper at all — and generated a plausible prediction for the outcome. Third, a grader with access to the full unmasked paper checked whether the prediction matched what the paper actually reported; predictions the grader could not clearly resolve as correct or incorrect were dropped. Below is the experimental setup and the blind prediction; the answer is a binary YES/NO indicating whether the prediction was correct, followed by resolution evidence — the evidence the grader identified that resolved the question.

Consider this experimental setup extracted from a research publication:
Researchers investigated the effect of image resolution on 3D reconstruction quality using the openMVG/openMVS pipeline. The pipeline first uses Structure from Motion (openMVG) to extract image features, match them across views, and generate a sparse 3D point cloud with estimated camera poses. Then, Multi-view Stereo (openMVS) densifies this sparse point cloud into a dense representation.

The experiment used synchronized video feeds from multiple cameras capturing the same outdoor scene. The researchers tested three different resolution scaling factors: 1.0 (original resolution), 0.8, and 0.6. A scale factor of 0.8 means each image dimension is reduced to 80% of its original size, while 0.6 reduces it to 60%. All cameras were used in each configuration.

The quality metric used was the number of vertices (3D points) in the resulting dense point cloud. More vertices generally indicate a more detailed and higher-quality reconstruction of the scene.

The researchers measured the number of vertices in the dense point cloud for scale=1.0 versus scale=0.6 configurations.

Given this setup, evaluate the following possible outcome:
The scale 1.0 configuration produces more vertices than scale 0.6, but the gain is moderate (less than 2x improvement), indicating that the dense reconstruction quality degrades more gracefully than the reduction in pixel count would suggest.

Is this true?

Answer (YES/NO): NO